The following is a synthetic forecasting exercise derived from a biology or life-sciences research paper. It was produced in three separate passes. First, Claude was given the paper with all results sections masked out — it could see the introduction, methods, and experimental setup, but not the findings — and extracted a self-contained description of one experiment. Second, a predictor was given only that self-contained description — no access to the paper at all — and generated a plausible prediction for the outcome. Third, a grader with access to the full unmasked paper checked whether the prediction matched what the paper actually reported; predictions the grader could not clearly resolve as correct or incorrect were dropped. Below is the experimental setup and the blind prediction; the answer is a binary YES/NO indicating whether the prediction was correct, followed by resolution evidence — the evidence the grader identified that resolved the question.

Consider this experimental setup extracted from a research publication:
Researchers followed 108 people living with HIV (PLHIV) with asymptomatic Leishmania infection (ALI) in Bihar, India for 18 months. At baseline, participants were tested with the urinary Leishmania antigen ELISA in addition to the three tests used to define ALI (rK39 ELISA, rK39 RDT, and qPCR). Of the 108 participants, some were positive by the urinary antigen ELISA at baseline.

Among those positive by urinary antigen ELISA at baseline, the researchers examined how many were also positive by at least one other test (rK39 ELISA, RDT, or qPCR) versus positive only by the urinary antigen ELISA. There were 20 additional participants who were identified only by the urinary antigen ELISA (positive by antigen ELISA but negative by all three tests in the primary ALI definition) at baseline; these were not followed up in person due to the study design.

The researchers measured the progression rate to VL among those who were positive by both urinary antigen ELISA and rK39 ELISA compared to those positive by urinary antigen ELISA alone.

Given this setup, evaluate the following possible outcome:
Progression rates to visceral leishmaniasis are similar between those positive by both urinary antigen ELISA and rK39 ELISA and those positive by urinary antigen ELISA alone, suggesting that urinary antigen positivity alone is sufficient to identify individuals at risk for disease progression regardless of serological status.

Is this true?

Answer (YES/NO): NO